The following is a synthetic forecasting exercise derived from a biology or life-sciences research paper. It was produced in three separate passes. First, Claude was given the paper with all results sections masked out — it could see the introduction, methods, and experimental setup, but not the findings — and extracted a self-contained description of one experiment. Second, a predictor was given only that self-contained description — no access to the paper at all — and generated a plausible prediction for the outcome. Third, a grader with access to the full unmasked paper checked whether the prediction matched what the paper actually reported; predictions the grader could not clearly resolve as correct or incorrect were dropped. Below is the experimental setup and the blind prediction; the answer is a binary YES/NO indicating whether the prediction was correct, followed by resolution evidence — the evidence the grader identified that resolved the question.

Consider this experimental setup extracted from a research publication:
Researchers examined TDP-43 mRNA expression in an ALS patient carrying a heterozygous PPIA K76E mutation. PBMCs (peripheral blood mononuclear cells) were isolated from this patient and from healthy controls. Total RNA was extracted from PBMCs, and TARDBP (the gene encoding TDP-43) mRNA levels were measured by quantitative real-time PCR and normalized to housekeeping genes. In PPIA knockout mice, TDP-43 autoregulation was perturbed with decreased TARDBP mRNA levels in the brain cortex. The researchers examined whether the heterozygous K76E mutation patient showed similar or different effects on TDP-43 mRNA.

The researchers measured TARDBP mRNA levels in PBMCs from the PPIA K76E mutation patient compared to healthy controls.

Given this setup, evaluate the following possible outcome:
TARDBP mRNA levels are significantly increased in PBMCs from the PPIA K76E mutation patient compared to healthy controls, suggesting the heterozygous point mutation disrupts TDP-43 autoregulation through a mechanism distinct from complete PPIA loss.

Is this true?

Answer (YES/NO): YES